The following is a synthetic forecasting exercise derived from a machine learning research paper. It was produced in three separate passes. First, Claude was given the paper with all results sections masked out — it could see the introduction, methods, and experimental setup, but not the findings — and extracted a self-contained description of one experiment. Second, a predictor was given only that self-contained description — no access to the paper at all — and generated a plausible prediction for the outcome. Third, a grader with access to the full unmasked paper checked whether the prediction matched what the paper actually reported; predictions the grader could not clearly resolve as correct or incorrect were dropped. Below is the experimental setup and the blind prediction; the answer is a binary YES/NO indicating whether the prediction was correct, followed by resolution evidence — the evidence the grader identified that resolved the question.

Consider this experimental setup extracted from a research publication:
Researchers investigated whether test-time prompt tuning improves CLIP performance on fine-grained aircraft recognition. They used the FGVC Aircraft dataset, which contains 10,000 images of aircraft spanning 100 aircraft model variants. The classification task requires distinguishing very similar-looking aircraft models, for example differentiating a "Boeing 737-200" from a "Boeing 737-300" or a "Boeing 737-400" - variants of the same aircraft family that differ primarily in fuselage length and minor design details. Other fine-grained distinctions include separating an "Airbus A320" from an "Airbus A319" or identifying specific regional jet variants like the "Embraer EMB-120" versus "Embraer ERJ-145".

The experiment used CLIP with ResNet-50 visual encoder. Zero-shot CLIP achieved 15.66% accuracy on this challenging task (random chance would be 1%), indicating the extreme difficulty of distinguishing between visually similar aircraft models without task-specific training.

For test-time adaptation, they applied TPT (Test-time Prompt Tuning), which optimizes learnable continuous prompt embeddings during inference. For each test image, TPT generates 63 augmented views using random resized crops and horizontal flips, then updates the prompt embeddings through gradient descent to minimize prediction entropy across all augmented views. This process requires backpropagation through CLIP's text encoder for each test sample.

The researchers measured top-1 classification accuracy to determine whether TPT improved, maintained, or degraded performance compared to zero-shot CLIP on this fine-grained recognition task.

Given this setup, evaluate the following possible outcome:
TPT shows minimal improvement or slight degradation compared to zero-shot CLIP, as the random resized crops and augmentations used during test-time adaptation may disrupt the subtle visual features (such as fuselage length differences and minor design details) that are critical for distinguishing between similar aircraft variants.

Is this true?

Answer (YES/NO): YES